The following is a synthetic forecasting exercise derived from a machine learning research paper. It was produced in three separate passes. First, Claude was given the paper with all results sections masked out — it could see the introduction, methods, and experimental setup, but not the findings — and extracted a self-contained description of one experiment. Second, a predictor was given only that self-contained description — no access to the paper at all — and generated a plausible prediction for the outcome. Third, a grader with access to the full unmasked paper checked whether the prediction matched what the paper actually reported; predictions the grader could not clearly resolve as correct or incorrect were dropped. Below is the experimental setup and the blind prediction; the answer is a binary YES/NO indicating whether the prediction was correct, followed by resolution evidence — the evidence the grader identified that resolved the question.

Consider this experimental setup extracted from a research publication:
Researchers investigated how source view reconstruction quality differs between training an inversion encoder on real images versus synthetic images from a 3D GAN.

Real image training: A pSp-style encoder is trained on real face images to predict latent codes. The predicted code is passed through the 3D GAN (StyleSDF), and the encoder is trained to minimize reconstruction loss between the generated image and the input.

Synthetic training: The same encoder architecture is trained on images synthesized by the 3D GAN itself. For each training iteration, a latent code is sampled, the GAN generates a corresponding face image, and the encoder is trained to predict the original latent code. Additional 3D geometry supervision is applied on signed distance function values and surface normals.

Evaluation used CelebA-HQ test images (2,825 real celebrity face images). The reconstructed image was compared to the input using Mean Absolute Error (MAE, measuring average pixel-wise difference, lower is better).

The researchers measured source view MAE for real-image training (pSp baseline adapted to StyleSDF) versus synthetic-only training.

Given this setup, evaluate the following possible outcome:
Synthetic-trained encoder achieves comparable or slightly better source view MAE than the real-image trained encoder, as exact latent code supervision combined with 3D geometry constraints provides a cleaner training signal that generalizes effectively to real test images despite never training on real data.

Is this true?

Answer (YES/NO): NO